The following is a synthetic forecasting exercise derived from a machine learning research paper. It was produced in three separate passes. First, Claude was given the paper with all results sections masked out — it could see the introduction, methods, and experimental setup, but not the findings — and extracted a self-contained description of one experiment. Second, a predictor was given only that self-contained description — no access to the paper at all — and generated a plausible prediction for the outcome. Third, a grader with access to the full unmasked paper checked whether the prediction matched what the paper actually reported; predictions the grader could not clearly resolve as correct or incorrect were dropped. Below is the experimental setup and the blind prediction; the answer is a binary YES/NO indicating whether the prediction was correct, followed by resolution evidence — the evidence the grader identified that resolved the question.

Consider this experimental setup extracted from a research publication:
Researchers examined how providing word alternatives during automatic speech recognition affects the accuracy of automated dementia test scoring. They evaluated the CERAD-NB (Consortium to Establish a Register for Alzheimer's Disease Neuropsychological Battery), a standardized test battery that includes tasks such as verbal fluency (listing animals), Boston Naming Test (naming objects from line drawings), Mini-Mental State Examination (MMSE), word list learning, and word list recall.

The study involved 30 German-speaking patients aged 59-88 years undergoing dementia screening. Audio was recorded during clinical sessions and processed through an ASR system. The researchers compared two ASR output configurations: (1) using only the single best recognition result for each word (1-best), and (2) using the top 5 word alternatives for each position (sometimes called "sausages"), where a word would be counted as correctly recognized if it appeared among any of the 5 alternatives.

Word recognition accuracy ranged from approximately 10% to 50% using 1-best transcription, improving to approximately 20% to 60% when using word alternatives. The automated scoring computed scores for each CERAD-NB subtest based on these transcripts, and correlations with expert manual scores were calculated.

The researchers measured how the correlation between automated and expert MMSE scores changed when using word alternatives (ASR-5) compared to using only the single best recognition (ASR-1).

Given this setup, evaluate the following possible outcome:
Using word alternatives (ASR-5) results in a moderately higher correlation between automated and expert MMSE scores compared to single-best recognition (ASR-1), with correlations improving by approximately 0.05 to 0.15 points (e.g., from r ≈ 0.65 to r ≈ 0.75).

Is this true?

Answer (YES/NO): NO